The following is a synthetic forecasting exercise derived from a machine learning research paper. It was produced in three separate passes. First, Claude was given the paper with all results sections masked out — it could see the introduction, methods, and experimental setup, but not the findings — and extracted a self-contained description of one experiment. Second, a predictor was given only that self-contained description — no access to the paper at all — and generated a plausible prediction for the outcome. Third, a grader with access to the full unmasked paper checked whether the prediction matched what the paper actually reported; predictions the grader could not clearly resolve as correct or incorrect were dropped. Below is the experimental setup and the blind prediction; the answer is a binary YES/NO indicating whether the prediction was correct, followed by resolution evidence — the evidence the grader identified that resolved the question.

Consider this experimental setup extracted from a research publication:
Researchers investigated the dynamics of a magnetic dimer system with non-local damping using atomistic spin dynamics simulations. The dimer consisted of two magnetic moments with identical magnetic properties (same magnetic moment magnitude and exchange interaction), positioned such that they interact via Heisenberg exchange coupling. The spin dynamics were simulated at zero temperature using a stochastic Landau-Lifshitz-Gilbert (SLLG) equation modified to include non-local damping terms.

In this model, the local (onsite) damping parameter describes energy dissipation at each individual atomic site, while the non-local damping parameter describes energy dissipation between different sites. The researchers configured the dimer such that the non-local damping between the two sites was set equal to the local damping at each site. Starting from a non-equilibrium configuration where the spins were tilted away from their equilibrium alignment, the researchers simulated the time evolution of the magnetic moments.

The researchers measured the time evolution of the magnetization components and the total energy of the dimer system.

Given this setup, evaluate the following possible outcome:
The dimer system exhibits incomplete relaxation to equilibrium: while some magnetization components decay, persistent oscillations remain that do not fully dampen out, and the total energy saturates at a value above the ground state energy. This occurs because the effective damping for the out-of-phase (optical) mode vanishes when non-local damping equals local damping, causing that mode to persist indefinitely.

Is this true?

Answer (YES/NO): NO